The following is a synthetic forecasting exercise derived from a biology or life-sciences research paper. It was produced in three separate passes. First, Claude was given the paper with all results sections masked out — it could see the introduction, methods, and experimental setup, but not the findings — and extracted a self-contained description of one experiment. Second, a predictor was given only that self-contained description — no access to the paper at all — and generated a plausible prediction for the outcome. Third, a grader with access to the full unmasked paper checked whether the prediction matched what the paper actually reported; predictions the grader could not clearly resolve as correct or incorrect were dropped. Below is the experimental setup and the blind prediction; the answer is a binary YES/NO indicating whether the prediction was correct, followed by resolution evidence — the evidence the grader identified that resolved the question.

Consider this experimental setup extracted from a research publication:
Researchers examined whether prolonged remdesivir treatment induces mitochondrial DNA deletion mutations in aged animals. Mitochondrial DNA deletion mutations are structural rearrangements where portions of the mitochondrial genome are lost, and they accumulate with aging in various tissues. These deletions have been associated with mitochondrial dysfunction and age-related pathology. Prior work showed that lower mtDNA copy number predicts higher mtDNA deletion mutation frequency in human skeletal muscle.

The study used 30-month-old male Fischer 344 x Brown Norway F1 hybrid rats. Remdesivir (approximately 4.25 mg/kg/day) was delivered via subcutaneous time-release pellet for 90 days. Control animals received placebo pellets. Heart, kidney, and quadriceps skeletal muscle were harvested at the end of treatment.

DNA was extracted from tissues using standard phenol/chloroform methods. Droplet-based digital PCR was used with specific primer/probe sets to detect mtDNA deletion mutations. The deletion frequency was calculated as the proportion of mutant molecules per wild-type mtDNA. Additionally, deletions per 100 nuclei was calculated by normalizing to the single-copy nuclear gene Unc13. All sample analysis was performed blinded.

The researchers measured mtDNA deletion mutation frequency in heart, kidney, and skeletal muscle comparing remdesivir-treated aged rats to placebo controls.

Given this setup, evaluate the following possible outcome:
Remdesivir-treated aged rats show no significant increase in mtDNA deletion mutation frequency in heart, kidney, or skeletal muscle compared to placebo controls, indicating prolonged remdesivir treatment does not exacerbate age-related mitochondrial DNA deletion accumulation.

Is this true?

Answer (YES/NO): YES